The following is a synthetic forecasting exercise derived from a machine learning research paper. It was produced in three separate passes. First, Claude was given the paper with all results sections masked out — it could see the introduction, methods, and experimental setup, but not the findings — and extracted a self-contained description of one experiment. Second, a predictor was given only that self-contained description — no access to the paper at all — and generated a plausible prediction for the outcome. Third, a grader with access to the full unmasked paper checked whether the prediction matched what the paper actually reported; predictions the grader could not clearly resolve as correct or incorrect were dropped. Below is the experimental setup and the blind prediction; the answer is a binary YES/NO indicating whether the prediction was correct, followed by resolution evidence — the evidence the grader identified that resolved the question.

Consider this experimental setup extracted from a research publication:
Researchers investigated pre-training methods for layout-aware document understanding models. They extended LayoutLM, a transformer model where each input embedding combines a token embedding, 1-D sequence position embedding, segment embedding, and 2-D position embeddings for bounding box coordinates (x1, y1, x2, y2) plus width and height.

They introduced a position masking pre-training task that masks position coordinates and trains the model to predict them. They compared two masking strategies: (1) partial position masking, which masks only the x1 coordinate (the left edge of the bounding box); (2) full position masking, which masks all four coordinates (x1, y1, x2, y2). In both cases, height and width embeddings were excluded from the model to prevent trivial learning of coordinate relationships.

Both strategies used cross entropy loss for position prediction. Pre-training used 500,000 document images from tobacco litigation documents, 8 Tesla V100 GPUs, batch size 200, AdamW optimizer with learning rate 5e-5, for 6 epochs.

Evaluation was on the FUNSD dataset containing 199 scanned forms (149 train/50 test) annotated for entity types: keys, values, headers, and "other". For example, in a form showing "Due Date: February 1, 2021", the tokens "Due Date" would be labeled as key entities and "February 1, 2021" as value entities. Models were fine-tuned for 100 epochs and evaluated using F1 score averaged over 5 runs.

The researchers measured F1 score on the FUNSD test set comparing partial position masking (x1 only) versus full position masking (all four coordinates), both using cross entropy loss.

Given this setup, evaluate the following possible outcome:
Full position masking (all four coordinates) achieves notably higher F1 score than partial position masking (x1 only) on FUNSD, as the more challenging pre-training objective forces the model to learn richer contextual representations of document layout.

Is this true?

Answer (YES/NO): NO